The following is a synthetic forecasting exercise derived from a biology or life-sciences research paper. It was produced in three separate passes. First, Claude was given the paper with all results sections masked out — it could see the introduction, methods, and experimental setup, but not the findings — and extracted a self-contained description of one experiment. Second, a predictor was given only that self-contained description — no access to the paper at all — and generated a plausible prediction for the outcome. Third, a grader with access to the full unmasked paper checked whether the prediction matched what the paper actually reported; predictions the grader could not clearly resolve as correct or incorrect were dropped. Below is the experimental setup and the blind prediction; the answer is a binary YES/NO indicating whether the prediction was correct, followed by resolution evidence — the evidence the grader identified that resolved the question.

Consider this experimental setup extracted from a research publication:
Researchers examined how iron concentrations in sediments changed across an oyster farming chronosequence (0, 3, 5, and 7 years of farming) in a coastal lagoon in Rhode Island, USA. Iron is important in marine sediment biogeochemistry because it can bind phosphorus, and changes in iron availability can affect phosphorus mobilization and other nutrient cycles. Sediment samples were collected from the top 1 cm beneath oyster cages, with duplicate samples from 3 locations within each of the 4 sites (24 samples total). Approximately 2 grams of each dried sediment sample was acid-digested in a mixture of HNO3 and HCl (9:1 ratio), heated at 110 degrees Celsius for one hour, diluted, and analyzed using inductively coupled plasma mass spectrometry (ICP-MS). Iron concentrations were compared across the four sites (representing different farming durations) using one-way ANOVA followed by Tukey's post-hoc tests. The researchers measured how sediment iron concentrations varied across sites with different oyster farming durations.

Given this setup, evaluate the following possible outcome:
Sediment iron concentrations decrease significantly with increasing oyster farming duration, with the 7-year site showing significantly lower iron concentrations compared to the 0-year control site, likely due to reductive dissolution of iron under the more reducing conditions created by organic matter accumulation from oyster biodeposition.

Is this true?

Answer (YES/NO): NO